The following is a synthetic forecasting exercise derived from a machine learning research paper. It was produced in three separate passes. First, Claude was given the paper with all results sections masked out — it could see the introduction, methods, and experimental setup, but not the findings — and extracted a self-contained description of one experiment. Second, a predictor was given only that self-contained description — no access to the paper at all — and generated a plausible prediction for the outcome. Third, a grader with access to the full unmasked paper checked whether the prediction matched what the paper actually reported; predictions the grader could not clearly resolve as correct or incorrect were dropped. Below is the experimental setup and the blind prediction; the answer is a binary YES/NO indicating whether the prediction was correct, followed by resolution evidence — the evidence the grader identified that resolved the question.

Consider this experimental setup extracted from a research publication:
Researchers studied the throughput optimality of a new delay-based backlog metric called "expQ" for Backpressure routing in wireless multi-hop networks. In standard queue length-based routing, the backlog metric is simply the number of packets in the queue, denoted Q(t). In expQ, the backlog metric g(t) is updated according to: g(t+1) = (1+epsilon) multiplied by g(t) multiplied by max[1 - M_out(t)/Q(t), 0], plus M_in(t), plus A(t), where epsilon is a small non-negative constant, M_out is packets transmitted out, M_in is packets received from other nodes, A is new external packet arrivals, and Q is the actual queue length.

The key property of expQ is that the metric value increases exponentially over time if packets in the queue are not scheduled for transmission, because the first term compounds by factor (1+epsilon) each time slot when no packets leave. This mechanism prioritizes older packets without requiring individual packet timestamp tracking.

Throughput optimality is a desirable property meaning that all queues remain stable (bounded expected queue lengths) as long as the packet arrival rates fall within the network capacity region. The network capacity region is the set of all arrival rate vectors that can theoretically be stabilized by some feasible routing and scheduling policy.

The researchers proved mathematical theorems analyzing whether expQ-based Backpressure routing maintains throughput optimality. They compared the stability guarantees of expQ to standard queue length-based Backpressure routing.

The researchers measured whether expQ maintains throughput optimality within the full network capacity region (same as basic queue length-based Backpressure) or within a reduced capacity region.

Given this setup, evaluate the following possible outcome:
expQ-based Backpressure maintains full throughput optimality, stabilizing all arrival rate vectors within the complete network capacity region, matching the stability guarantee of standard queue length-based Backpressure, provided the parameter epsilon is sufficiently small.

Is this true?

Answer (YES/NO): NO